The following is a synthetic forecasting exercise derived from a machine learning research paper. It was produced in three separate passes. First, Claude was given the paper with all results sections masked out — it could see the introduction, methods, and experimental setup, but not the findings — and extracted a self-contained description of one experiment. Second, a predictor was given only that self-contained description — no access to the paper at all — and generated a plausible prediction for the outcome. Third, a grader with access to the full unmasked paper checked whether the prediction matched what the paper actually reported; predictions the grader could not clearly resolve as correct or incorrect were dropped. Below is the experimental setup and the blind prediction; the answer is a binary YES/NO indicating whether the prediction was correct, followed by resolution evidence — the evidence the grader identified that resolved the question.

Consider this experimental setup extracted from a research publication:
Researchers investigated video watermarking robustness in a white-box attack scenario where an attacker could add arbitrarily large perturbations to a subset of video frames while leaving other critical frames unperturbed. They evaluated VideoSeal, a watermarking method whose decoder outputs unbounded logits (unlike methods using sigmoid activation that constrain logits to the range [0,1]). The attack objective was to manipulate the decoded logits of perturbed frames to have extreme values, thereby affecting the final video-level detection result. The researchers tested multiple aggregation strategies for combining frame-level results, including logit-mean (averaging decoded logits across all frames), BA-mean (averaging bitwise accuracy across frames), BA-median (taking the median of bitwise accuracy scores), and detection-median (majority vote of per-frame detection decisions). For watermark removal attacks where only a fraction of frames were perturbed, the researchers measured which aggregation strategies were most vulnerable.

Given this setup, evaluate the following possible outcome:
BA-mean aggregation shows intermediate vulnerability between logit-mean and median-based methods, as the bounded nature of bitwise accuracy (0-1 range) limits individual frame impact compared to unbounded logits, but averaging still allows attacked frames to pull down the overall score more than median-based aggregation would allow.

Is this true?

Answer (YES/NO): NO